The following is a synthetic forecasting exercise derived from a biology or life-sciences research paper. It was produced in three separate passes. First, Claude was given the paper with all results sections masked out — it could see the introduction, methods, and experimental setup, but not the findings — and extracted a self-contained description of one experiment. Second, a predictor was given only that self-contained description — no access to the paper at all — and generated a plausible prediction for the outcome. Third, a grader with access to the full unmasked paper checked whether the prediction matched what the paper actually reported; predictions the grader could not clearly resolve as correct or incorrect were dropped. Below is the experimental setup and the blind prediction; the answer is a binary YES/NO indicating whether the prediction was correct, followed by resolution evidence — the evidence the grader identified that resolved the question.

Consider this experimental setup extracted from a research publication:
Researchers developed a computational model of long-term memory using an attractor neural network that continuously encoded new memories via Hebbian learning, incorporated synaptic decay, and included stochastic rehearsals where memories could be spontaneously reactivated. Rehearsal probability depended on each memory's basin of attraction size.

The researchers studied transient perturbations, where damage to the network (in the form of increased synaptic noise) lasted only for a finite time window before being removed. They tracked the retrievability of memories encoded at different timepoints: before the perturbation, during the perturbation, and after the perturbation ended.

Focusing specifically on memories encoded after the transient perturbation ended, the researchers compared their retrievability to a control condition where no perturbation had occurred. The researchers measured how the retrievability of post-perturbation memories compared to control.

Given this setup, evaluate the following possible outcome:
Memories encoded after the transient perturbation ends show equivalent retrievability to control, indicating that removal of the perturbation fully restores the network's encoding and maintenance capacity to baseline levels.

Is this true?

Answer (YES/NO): NO